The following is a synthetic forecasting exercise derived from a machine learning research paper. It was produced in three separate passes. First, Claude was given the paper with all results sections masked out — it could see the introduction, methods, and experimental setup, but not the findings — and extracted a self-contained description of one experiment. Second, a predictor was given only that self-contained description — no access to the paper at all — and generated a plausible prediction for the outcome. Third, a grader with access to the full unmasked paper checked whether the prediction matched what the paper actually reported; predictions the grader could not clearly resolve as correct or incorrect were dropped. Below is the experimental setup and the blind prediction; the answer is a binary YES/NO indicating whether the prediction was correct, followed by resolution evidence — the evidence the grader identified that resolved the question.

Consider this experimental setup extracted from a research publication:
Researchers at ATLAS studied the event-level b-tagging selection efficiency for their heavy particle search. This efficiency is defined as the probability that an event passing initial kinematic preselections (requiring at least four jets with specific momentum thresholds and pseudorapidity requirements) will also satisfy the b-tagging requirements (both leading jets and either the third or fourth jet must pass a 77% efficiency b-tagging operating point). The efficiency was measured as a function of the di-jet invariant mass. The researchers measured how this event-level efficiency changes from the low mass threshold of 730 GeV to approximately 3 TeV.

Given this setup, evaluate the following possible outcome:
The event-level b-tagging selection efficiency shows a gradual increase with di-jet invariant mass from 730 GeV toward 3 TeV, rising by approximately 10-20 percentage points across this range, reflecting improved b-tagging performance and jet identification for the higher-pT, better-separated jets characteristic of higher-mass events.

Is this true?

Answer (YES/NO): NO